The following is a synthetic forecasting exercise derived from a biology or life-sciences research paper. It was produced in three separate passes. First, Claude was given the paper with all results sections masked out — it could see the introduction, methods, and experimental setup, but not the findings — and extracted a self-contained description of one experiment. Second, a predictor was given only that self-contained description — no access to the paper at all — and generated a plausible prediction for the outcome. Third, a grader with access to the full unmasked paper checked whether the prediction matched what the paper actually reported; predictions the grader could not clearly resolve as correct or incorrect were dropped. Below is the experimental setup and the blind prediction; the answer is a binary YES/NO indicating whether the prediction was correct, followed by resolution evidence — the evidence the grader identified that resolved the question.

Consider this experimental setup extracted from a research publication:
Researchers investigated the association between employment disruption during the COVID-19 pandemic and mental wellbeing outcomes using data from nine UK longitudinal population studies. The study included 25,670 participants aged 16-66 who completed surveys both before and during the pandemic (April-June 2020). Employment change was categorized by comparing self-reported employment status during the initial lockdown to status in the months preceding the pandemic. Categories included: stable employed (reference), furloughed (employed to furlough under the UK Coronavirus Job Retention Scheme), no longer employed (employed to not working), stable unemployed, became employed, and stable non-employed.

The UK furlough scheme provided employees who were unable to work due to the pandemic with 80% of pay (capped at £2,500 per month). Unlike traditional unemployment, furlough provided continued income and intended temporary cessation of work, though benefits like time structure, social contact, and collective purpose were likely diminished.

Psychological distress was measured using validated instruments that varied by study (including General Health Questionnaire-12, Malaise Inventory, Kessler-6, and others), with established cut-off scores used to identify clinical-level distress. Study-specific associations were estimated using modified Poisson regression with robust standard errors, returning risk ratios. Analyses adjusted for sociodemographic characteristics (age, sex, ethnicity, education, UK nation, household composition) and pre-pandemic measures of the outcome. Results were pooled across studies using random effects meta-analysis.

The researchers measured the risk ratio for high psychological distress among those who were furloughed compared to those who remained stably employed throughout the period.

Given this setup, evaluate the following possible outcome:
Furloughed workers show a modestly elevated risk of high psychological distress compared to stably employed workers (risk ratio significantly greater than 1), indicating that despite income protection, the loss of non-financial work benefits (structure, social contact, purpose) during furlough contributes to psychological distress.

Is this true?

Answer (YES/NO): NO